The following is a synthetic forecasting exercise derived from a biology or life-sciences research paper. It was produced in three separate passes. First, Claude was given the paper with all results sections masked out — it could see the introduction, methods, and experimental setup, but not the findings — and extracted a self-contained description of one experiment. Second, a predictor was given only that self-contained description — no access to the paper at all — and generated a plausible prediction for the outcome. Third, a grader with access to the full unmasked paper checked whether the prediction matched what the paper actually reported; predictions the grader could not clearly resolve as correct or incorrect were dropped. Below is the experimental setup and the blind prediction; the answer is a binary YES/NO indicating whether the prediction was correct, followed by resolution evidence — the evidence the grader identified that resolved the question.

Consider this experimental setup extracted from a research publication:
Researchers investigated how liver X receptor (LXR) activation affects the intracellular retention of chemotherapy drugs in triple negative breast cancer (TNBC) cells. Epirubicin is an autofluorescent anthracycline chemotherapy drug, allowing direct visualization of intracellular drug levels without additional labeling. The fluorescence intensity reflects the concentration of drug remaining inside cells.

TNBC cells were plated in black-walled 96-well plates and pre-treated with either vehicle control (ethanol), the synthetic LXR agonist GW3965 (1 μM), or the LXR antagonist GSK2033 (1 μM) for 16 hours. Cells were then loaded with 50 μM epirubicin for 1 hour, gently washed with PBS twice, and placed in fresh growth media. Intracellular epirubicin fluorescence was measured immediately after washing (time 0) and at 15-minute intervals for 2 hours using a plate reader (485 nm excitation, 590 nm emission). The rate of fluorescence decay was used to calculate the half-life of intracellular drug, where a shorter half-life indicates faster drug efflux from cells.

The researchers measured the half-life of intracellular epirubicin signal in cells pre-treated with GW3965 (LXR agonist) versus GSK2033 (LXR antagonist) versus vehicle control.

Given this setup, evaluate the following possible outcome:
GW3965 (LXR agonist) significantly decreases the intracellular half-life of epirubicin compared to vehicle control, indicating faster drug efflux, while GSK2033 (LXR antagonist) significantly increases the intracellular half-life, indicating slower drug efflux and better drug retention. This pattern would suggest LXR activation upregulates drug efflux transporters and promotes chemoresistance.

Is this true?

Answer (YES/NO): YES